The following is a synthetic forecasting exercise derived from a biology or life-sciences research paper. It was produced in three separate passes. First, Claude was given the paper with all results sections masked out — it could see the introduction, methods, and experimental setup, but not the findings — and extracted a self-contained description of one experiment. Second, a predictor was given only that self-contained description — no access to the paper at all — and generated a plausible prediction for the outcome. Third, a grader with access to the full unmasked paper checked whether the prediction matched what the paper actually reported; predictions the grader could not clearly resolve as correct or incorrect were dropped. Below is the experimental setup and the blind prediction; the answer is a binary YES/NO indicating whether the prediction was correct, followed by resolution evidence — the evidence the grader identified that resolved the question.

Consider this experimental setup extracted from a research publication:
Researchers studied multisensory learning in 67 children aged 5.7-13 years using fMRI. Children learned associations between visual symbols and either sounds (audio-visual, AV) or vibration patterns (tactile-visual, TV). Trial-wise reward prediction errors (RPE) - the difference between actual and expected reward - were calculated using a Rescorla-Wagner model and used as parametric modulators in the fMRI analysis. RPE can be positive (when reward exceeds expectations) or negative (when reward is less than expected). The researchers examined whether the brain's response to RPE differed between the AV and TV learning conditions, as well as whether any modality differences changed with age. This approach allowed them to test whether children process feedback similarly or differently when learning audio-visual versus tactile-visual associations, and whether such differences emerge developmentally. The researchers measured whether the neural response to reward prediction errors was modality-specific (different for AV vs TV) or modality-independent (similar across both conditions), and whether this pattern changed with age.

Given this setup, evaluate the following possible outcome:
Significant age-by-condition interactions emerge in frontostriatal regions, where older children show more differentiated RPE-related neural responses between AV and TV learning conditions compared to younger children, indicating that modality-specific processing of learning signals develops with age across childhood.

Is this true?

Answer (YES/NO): NO